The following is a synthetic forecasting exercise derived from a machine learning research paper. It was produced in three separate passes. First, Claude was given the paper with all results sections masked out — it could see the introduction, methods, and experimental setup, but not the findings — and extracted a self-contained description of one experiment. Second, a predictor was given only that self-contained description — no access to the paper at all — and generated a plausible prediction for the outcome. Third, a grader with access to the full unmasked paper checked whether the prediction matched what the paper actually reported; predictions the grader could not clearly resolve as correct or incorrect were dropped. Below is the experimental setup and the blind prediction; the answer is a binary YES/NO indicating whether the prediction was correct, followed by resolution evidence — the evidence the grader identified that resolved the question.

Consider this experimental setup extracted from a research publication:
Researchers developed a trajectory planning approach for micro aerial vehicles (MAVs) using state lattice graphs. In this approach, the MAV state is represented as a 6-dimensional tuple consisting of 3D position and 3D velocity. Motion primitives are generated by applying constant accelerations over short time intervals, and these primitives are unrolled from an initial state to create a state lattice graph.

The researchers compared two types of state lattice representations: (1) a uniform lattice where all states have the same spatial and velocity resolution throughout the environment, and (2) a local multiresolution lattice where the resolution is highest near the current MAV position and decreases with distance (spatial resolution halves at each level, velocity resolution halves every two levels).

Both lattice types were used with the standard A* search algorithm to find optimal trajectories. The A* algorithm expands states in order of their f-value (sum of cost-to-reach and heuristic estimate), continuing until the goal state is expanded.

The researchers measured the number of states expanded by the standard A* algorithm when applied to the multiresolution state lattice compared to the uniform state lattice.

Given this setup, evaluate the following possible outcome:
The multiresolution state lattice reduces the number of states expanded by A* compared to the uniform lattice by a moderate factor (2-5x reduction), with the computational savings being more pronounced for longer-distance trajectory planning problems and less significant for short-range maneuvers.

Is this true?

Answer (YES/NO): NO